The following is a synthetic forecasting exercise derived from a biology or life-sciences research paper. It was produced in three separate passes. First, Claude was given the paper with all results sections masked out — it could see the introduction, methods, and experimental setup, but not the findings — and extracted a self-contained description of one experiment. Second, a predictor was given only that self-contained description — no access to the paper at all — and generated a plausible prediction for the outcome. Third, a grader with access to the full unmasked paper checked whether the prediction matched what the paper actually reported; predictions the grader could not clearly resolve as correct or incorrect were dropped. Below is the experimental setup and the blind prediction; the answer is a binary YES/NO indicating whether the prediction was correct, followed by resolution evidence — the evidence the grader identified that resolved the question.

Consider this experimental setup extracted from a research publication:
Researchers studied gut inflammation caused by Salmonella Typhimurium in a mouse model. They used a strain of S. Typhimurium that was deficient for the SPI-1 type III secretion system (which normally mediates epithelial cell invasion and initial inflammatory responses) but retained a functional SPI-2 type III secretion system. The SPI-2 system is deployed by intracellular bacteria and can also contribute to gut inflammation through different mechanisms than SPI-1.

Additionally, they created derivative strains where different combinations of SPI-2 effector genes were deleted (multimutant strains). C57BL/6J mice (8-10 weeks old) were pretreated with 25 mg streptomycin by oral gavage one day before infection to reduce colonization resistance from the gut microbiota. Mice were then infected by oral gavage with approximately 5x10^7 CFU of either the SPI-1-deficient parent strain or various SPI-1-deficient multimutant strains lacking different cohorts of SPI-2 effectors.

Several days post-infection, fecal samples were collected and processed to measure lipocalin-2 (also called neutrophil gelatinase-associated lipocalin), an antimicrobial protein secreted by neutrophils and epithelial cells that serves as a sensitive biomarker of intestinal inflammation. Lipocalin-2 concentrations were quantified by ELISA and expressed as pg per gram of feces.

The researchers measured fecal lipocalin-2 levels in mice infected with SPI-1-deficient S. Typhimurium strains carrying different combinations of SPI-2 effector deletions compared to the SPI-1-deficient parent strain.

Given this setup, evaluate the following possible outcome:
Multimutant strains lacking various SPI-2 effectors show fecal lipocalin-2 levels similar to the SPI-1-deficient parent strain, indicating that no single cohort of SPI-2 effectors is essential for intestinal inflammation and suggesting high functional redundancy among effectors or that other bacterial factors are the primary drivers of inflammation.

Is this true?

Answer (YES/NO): NO